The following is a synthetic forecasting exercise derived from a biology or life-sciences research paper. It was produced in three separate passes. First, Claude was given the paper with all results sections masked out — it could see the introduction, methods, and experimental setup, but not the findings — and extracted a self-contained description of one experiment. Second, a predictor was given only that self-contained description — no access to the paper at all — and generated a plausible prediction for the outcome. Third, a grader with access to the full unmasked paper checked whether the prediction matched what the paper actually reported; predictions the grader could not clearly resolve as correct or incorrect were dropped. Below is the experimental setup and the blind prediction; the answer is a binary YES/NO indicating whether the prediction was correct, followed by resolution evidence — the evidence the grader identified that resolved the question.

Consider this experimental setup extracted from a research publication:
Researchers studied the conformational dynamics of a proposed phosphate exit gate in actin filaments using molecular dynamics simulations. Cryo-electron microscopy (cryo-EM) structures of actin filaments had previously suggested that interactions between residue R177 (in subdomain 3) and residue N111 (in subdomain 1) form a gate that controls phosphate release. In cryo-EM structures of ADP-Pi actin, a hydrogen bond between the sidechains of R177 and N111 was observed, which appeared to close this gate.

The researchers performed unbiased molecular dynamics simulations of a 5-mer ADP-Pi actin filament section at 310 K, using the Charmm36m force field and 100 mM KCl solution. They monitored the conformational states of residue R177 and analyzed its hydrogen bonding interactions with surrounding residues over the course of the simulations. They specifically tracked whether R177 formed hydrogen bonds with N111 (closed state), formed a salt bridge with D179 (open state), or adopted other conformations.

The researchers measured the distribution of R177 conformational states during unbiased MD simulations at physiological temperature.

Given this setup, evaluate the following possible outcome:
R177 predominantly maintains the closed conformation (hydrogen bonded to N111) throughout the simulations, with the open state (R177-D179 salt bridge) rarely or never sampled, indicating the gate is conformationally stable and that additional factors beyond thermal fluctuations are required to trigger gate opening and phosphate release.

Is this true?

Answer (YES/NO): NO